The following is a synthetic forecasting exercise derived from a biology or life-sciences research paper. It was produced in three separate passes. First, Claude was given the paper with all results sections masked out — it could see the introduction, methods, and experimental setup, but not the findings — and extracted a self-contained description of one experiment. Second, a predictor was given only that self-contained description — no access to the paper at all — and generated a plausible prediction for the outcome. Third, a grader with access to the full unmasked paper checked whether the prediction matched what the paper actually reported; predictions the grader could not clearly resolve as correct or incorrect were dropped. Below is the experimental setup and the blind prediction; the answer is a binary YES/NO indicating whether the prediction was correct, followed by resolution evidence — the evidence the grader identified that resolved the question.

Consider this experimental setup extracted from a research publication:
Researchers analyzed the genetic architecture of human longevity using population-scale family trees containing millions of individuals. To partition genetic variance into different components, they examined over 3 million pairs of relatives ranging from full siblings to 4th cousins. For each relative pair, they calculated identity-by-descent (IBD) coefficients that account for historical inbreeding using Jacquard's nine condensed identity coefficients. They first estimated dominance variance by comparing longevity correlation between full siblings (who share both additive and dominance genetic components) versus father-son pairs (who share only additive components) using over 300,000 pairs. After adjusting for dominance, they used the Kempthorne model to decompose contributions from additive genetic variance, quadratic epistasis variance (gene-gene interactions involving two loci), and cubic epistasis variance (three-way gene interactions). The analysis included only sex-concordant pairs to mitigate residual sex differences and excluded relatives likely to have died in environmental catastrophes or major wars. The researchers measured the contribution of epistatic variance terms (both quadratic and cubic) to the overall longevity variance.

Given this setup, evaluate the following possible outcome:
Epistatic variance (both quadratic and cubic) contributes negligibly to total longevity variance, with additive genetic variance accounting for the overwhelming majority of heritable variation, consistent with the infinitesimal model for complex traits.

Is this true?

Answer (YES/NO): YES